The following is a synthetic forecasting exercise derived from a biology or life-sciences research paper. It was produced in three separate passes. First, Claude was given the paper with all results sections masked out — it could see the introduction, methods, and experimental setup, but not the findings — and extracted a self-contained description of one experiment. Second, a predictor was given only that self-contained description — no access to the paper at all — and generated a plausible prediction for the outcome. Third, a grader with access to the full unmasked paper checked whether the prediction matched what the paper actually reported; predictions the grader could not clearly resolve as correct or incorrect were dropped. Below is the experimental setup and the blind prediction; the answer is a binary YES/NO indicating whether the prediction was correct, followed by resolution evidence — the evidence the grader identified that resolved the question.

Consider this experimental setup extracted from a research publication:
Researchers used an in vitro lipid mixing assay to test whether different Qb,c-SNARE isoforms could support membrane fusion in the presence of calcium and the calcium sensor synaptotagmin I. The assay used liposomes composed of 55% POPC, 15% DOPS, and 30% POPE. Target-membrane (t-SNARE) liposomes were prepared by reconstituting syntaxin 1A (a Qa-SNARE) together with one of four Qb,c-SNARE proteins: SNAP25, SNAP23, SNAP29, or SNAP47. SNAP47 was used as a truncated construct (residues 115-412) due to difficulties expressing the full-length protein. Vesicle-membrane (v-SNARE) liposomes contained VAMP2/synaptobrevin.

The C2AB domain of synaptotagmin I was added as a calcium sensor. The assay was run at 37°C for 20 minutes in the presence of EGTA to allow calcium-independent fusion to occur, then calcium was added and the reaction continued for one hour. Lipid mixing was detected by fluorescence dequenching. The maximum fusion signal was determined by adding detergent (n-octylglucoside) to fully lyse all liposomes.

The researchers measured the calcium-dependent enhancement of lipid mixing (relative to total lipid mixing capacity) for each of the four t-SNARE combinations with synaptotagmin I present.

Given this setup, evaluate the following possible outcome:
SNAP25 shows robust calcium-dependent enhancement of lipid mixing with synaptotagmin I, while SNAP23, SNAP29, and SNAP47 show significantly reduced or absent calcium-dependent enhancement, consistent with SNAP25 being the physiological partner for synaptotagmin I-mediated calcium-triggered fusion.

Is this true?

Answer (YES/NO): NO